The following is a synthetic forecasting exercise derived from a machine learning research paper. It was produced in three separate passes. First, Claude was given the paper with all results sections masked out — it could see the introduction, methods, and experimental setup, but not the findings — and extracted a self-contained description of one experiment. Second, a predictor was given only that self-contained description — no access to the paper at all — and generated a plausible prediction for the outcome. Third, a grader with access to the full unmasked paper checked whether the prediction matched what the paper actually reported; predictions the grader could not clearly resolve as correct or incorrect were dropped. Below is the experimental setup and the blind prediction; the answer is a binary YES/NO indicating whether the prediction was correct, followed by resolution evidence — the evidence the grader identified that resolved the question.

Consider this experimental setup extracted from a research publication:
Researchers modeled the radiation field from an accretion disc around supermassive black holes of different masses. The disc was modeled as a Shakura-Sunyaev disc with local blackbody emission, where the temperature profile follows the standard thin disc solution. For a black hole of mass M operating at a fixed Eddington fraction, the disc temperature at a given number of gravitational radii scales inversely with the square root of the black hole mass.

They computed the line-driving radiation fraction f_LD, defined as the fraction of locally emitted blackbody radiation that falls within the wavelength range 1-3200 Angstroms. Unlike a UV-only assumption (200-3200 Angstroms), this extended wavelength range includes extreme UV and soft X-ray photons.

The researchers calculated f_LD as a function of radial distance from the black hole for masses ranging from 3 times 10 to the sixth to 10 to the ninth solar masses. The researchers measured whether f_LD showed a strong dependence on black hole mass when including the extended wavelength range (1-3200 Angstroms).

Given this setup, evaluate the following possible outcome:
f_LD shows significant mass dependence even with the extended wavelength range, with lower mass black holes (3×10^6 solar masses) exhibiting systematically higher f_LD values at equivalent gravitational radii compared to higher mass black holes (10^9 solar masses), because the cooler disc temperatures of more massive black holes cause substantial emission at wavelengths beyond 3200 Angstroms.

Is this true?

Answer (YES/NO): NO